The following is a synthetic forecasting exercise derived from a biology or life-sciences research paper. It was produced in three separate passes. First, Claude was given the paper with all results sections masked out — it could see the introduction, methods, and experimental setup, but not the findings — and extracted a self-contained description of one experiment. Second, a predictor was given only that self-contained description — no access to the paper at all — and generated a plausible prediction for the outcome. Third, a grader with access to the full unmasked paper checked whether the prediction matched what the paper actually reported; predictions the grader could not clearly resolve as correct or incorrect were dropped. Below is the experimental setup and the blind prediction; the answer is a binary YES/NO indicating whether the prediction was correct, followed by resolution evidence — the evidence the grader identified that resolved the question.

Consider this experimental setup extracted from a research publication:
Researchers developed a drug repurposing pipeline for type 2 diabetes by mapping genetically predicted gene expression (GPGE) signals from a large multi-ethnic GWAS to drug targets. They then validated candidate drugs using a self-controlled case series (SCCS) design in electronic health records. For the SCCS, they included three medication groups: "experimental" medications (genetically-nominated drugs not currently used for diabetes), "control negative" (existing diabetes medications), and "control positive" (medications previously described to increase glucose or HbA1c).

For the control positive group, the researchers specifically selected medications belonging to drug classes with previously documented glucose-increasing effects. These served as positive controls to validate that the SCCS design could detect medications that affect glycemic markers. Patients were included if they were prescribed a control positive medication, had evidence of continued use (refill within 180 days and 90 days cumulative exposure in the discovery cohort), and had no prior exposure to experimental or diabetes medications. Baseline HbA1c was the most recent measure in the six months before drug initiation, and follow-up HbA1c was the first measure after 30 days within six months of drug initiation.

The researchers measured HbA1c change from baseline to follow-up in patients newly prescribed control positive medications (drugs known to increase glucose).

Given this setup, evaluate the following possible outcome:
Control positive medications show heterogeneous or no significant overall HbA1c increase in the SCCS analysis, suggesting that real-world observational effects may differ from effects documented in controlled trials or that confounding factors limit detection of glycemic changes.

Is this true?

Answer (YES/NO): YES